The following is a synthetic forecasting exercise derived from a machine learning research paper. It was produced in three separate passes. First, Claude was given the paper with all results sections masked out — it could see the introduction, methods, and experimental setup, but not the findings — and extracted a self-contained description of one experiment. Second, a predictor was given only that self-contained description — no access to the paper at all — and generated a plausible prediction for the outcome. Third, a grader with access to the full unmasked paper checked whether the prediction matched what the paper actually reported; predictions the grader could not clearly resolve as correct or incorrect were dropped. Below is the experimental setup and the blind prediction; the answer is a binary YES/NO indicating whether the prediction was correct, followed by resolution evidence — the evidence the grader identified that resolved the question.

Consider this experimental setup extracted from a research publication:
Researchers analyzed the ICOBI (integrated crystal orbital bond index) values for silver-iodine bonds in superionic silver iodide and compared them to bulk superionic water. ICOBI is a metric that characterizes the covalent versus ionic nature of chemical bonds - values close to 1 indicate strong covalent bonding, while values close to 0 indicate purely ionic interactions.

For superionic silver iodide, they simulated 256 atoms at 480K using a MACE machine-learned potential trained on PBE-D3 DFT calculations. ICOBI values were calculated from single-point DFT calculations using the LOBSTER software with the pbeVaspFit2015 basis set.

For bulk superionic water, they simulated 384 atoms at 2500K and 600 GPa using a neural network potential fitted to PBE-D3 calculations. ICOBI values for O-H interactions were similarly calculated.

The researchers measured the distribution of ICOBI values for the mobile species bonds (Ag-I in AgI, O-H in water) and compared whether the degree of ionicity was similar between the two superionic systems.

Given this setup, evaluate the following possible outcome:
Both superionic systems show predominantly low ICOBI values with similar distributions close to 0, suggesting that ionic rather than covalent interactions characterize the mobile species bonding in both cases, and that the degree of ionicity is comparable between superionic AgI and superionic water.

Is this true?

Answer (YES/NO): NO